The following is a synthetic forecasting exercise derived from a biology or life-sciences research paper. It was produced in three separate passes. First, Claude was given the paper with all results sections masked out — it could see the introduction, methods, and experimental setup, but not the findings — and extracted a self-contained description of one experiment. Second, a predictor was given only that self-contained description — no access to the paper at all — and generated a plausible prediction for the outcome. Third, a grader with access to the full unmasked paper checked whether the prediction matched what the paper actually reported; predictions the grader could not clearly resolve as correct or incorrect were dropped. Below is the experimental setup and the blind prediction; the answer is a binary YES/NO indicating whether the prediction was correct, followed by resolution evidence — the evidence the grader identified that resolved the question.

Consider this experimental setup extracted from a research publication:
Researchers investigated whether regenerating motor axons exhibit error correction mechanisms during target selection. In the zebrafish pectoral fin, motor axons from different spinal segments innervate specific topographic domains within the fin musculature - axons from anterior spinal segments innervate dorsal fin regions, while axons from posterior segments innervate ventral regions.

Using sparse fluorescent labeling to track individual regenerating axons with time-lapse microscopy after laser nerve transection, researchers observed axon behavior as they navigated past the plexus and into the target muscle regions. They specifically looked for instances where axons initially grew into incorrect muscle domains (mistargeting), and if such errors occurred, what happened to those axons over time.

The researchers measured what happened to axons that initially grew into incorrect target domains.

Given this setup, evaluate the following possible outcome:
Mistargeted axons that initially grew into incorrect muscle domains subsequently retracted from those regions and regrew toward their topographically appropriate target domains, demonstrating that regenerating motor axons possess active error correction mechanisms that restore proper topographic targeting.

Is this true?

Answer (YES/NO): NO